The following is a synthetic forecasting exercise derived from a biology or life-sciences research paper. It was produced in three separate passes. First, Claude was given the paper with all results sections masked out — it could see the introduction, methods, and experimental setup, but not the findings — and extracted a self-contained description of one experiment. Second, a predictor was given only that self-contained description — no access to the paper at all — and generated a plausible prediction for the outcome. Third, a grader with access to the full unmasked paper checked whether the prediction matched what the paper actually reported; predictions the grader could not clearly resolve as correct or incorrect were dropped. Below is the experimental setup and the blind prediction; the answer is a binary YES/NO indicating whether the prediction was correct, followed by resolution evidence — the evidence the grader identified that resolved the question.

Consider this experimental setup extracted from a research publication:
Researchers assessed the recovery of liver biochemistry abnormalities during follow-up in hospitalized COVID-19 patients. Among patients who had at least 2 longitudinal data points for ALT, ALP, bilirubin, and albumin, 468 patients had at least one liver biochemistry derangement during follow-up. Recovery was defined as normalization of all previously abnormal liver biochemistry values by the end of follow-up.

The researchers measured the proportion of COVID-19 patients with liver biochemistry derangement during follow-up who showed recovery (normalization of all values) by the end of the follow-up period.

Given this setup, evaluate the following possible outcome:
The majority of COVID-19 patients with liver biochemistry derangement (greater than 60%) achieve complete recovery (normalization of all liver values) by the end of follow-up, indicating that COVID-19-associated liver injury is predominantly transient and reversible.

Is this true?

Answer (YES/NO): NO